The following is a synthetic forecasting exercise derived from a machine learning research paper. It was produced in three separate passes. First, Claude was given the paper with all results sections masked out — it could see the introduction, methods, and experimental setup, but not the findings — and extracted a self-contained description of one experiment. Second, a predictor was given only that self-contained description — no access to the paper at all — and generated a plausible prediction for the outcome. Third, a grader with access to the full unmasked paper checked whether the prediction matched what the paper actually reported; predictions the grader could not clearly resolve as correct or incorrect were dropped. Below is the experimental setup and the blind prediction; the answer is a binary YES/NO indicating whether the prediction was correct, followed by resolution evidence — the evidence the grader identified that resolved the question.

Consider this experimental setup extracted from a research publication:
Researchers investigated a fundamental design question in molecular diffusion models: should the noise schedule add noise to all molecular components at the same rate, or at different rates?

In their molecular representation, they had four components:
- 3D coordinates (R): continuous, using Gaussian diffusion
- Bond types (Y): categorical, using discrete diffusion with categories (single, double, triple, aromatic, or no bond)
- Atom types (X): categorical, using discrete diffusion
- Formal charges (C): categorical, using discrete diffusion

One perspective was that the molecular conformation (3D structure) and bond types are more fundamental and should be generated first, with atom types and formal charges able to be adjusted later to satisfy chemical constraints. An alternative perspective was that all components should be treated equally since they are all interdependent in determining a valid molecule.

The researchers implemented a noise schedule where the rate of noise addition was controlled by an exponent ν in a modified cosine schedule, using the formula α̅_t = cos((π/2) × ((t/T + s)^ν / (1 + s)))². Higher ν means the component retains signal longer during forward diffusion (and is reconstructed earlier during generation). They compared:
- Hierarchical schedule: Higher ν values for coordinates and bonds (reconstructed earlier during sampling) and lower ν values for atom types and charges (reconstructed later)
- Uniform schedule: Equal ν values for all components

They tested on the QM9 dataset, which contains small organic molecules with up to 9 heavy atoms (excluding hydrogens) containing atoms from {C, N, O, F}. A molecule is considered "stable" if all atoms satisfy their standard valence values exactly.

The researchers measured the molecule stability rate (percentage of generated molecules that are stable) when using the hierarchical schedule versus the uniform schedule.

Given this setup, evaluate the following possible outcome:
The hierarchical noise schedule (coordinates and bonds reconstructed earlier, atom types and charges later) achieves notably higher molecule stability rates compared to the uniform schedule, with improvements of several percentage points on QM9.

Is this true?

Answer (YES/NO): NO